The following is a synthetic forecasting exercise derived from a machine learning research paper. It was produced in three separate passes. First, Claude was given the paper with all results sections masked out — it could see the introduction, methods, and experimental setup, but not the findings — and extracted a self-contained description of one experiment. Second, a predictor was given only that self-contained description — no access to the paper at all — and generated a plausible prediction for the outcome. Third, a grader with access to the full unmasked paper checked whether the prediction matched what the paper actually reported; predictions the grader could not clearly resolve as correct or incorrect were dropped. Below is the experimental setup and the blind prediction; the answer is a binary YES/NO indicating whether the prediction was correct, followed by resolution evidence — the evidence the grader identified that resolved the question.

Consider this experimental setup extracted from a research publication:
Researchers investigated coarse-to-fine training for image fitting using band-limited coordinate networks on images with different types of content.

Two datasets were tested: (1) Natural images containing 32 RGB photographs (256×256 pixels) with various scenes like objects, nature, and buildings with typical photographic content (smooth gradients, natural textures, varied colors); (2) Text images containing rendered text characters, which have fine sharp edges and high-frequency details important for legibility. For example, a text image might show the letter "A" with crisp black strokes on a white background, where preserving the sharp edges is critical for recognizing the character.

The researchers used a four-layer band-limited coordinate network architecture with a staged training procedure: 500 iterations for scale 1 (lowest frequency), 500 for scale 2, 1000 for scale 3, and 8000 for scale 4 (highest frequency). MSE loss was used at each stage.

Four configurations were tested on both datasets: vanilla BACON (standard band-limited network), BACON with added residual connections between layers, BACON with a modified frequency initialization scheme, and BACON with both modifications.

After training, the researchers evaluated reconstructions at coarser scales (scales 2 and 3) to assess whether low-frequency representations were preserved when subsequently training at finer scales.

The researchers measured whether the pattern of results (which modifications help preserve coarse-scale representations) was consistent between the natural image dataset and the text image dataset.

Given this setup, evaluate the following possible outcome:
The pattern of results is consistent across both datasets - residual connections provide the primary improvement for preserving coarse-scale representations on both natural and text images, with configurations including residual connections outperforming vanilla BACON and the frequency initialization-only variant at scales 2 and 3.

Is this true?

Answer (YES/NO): NO